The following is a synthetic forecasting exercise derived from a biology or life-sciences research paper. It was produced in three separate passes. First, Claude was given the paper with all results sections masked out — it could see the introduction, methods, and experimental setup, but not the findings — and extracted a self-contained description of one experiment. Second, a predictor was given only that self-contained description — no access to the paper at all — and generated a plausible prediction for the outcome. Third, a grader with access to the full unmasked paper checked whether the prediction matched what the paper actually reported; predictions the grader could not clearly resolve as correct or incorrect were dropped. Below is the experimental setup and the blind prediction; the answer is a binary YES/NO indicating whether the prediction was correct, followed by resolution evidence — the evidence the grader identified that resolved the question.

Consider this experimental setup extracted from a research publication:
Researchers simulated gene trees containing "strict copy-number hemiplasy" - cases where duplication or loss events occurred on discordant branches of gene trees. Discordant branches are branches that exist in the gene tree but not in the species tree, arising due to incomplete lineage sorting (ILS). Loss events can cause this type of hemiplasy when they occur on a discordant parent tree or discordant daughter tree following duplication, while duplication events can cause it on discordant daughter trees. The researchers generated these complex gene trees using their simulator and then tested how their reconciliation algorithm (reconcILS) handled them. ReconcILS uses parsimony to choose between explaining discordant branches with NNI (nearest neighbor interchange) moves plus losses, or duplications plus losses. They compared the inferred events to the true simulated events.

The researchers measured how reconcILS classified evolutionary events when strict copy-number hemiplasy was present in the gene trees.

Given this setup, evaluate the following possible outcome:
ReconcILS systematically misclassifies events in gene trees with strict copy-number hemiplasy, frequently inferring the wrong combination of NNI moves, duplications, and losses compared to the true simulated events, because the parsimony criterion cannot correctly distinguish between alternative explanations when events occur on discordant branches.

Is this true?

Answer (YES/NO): YES